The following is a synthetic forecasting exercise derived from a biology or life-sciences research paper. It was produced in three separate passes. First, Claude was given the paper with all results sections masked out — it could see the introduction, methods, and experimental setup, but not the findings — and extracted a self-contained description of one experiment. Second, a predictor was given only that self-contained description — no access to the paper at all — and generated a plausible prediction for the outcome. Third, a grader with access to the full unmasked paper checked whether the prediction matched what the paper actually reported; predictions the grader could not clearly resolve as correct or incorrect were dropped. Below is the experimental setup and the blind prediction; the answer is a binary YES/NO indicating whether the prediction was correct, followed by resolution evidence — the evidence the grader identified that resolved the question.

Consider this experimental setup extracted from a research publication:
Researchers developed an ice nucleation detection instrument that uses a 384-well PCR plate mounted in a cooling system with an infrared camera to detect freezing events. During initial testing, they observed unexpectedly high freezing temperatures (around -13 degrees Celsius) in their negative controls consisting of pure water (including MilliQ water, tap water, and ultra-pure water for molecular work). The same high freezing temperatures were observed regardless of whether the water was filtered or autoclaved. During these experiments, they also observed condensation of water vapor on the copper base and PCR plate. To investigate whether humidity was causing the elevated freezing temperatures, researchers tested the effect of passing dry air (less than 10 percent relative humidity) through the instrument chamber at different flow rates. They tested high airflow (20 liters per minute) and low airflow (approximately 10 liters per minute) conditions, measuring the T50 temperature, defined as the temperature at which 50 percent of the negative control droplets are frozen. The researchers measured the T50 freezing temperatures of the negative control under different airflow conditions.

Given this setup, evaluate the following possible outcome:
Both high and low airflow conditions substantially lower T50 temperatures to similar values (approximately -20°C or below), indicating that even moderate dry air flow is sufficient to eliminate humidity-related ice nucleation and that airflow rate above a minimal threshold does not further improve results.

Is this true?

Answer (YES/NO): NO